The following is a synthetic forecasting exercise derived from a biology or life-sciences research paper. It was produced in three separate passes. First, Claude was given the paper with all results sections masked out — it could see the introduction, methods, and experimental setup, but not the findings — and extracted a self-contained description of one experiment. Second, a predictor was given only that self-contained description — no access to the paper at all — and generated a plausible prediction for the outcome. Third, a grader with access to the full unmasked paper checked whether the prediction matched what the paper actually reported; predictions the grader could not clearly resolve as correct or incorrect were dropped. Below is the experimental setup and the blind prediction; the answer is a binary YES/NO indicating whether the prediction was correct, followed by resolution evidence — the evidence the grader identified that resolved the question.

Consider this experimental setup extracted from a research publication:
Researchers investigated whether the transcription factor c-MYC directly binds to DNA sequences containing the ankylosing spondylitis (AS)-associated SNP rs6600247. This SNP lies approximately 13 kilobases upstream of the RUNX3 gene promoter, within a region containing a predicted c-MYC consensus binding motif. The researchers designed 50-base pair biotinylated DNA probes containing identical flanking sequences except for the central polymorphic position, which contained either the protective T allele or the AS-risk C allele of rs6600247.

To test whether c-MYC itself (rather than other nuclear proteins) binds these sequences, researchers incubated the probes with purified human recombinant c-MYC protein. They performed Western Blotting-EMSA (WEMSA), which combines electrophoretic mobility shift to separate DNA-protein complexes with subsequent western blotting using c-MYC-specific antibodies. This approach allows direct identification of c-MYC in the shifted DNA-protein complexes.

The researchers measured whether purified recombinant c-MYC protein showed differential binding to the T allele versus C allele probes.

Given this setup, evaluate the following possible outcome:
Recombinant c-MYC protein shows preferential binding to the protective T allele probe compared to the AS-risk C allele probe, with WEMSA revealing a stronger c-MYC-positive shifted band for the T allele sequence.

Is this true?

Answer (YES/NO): YES